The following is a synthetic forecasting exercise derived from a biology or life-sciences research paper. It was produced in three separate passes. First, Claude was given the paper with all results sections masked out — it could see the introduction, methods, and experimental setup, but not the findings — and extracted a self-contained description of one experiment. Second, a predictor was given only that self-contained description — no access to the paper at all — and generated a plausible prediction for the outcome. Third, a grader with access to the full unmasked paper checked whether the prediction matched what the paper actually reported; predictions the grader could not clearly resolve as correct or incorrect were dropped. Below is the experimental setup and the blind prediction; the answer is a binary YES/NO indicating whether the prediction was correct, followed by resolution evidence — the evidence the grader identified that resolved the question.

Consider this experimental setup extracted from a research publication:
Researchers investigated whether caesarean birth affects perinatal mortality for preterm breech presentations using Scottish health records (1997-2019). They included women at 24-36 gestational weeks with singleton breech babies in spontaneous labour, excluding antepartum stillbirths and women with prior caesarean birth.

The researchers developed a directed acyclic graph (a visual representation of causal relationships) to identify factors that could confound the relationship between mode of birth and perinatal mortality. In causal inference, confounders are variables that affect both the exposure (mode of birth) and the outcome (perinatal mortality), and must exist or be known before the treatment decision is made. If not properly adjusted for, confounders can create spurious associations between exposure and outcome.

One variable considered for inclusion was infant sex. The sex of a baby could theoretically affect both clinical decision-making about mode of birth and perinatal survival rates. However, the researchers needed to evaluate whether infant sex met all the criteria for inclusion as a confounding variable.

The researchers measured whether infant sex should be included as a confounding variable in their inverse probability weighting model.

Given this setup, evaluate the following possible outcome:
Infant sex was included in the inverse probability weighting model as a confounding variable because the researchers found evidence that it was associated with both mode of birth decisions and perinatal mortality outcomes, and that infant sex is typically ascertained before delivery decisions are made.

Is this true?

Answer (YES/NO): NO